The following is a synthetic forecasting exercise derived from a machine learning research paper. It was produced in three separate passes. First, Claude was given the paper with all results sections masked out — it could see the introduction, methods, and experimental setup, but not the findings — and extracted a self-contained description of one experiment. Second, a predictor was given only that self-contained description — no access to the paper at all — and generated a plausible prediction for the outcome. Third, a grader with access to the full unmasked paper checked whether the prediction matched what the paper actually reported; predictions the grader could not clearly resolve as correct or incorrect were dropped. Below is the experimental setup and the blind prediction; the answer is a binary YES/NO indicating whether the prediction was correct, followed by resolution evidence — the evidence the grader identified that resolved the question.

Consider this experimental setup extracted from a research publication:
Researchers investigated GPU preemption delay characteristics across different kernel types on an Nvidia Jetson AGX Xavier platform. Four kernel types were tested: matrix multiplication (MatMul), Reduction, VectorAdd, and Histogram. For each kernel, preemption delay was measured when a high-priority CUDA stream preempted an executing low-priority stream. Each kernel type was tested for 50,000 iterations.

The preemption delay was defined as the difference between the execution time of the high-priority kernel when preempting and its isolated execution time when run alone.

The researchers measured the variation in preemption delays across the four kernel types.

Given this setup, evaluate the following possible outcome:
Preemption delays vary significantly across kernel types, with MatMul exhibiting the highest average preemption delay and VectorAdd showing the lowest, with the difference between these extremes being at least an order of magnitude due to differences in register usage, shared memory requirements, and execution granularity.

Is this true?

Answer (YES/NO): NO